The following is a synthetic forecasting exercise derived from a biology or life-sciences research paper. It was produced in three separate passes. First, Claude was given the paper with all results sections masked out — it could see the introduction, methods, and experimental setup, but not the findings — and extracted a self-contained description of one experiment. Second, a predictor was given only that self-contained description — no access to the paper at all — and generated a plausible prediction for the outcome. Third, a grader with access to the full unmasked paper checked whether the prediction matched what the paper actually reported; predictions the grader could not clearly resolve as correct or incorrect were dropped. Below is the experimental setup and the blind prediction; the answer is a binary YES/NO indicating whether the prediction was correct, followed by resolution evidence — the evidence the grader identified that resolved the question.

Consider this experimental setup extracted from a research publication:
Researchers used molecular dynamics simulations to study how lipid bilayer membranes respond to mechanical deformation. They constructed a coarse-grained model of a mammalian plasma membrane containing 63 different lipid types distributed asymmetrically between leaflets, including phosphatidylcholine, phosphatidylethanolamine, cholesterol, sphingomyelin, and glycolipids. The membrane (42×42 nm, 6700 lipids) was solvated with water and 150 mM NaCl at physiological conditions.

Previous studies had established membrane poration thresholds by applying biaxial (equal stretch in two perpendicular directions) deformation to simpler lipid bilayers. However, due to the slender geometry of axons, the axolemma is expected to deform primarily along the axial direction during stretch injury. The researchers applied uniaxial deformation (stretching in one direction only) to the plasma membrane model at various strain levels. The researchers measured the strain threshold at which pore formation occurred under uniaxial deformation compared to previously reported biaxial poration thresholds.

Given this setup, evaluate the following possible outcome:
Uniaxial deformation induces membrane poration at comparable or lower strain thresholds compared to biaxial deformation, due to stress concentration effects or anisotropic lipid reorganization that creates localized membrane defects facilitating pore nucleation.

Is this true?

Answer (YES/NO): NO